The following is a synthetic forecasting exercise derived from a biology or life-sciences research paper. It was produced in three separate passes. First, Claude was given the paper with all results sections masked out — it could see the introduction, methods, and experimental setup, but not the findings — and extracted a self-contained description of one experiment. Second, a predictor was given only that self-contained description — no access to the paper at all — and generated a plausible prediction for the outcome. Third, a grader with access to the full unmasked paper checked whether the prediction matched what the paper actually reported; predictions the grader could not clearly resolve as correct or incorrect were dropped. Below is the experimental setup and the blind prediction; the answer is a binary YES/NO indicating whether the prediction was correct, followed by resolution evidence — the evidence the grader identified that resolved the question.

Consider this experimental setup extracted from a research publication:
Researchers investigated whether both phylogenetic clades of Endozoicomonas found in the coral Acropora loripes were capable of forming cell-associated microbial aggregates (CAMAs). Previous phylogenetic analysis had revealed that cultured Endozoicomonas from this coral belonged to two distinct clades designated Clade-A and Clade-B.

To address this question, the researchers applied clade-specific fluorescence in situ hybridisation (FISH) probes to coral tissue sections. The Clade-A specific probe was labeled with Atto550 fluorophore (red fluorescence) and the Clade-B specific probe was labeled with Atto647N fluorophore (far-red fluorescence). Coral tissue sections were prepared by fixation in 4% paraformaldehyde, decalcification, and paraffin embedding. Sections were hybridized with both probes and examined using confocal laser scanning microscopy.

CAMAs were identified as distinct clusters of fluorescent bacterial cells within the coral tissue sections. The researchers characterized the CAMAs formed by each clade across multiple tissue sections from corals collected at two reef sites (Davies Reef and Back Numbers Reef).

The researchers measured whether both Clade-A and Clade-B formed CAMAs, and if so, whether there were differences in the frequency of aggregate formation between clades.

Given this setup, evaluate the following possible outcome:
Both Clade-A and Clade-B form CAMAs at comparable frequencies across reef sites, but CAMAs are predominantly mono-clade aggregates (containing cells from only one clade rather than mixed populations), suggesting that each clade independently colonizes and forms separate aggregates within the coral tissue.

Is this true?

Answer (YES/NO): NO